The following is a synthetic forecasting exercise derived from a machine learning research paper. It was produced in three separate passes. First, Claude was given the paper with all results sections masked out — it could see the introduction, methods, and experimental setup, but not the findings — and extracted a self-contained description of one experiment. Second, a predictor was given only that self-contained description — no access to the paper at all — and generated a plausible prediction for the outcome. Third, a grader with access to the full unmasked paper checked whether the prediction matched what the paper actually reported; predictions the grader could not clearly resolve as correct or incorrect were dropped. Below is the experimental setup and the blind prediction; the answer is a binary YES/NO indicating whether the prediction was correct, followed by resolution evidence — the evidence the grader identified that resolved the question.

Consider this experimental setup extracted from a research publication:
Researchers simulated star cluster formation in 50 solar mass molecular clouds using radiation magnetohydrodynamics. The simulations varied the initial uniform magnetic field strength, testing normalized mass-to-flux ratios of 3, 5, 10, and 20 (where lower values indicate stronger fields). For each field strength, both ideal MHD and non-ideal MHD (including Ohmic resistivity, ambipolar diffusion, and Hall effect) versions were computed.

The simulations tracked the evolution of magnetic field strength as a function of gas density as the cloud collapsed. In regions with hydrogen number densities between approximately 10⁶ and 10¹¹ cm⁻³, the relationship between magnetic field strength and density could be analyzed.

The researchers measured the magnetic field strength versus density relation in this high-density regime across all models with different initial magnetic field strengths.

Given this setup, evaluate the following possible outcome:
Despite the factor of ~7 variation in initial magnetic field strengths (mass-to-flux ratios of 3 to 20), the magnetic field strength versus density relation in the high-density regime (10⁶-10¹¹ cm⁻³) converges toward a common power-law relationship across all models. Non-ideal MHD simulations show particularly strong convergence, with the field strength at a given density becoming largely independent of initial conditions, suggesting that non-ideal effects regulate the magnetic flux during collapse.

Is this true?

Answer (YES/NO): NO